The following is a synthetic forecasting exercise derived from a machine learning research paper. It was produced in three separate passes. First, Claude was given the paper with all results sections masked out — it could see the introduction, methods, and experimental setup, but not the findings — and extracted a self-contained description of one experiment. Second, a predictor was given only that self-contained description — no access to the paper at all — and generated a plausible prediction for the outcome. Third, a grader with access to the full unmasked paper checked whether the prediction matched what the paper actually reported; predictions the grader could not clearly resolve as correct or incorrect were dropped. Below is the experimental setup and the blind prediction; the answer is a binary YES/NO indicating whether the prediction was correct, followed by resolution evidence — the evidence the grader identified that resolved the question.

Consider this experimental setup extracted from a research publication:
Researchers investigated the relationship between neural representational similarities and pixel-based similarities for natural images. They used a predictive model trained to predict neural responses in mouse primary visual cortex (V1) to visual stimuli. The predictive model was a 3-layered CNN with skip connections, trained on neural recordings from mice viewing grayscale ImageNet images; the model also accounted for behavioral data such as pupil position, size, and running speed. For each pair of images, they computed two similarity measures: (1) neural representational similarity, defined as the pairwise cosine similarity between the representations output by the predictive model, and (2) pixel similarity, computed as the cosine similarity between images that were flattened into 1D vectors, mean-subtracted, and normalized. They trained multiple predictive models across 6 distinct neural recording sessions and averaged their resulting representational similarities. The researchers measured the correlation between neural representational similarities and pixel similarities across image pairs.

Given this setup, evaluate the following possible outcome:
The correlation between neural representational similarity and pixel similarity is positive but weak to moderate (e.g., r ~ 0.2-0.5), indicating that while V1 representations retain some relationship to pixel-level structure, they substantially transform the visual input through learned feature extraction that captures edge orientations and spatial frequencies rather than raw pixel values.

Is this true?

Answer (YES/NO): NO